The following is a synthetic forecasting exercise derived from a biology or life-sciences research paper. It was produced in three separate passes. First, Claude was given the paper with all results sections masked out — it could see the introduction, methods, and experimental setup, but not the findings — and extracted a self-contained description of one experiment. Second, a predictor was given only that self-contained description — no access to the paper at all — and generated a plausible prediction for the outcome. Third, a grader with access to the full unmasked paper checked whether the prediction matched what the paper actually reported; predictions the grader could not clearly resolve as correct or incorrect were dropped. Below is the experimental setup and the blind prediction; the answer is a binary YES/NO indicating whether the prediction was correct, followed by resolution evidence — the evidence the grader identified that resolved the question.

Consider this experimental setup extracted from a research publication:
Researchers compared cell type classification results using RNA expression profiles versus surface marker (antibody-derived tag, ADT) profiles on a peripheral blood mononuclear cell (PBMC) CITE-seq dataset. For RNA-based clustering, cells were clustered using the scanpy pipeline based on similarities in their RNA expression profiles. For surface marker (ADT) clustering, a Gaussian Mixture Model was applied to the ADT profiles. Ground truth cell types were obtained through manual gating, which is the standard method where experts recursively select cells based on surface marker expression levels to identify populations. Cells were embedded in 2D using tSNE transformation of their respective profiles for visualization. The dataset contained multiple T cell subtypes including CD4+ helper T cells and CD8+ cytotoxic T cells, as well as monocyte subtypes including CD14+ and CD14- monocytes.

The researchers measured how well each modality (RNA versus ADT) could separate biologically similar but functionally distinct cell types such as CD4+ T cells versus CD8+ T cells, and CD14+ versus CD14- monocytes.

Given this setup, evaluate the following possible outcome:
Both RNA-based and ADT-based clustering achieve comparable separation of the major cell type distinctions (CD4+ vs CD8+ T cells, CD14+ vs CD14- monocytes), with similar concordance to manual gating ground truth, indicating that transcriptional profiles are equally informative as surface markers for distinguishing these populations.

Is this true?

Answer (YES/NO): NO